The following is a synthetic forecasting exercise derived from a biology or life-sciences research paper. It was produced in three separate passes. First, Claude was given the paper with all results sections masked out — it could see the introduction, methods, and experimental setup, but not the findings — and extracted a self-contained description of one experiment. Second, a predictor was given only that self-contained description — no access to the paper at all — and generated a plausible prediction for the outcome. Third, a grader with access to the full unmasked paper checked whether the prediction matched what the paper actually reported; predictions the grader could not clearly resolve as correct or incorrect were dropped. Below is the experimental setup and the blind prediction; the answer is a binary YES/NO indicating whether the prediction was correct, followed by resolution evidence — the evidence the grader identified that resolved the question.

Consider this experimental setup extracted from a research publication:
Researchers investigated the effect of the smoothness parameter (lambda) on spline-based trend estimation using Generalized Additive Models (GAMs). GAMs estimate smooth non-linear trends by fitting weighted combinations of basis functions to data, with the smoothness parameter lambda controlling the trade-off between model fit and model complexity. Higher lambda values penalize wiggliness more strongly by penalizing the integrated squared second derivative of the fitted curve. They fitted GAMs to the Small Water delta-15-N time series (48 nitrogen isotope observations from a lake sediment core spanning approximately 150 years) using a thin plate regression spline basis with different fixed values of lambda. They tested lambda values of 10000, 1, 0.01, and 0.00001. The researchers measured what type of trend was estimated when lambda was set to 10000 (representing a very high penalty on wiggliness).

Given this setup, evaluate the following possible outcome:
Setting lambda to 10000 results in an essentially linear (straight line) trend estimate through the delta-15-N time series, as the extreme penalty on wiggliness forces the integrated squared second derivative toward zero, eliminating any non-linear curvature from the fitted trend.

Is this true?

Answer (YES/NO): YES